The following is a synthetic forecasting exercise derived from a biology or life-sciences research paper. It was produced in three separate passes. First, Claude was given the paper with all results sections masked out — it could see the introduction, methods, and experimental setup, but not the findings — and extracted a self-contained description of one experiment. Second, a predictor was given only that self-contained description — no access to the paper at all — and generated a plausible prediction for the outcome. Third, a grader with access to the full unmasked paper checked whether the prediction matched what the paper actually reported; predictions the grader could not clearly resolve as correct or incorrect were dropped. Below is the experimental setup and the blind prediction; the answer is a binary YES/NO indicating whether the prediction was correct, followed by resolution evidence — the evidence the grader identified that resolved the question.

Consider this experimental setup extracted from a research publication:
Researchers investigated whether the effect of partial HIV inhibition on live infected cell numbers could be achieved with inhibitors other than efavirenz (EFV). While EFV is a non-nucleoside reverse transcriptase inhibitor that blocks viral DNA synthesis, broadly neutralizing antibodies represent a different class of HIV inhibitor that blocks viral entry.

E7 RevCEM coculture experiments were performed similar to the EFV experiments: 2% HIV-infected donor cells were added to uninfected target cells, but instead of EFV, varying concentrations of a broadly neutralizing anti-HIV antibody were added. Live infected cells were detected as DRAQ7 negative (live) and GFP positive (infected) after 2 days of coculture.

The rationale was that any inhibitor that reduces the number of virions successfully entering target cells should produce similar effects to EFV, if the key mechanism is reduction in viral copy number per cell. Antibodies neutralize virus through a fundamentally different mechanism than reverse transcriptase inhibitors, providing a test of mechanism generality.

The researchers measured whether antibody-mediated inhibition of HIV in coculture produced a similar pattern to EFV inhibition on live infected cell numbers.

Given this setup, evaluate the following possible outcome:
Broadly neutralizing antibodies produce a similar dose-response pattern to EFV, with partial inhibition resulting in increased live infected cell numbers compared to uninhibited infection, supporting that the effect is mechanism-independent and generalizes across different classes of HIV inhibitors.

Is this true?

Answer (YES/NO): YES